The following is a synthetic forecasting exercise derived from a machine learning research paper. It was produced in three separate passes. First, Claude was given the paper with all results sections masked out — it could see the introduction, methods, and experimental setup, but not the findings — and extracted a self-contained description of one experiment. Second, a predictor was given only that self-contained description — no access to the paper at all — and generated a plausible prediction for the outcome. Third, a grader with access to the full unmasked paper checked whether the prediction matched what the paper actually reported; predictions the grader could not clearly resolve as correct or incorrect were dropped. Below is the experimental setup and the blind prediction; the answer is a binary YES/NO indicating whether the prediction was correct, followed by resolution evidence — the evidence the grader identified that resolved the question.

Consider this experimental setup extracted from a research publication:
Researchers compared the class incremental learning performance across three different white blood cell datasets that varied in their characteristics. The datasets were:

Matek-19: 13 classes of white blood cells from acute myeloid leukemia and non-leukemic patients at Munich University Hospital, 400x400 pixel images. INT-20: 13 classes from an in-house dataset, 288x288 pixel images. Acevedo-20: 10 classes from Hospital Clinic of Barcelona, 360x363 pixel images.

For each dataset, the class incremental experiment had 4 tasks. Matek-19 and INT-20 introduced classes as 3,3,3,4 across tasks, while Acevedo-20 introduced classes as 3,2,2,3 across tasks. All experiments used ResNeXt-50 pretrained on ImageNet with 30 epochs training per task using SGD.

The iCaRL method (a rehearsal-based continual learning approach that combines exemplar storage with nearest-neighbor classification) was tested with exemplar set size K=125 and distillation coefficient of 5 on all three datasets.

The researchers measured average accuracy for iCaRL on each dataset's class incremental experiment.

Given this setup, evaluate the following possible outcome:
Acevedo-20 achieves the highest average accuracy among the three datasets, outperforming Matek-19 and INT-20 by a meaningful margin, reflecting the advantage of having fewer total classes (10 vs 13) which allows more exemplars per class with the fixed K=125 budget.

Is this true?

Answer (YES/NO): NO